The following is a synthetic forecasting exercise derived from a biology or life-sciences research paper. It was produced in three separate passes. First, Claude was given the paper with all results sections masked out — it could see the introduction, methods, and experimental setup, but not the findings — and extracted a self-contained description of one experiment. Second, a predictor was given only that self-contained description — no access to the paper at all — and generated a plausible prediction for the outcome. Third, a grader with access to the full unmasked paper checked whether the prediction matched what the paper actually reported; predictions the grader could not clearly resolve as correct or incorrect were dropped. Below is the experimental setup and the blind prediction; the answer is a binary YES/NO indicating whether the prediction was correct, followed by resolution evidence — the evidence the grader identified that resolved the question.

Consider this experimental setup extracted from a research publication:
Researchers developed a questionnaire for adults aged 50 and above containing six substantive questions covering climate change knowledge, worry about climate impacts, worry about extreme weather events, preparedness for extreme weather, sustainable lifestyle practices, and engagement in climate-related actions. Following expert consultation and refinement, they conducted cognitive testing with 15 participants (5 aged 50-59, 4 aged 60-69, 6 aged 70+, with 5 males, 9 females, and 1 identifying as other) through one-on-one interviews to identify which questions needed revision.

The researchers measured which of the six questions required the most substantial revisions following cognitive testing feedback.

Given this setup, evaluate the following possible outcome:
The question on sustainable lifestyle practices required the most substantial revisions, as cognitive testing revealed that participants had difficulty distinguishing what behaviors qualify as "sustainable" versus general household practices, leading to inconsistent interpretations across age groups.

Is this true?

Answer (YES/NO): NO